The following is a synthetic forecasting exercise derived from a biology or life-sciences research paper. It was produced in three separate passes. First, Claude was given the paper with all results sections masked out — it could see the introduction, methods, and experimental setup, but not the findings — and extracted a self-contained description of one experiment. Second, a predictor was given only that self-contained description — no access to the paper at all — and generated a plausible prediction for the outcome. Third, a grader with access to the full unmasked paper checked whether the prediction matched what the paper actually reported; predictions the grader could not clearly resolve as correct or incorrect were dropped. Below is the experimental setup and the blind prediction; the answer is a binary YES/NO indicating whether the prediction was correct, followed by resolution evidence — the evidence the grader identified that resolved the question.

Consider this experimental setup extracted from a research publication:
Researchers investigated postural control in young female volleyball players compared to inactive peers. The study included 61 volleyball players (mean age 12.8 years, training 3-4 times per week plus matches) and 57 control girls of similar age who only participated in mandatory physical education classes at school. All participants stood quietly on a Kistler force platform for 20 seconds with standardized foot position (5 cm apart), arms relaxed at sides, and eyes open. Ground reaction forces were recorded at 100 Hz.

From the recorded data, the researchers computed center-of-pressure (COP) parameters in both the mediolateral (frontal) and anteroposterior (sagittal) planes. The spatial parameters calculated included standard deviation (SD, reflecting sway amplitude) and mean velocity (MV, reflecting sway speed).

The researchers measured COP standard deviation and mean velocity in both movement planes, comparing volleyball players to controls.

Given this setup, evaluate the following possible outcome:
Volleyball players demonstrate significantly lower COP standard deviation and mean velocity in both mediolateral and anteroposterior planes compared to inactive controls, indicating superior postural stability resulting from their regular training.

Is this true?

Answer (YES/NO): NO